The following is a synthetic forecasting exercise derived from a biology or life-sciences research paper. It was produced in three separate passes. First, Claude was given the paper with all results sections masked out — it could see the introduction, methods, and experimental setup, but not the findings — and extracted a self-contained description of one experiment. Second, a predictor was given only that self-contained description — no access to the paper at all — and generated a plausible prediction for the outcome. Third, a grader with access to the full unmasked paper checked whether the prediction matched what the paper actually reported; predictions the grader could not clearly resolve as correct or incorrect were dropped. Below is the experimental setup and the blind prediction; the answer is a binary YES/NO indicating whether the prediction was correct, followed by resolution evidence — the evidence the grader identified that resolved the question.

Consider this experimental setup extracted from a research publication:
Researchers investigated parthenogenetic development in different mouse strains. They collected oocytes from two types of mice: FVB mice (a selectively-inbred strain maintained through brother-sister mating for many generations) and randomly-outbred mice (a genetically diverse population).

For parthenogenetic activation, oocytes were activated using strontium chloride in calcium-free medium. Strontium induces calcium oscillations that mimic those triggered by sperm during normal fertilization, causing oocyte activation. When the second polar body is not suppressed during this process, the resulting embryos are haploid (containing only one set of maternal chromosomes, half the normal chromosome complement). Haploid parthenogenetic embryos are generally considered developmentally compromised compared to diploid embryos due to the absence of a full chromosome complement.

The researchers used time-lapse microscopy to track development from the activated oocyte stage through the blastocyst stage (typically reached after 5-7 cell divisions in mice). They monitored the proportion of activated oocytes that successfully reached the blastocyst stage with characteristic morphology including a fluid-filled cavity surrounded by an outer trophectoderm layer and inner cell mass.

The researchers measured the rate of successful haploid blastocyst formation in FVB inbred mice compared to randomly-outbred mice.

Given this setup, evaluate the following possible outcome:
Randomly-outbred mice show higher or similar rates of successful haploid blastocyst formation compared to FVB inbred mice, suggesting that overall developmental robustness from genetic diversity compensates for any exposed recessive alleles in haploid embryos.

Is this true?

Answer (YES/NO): NO